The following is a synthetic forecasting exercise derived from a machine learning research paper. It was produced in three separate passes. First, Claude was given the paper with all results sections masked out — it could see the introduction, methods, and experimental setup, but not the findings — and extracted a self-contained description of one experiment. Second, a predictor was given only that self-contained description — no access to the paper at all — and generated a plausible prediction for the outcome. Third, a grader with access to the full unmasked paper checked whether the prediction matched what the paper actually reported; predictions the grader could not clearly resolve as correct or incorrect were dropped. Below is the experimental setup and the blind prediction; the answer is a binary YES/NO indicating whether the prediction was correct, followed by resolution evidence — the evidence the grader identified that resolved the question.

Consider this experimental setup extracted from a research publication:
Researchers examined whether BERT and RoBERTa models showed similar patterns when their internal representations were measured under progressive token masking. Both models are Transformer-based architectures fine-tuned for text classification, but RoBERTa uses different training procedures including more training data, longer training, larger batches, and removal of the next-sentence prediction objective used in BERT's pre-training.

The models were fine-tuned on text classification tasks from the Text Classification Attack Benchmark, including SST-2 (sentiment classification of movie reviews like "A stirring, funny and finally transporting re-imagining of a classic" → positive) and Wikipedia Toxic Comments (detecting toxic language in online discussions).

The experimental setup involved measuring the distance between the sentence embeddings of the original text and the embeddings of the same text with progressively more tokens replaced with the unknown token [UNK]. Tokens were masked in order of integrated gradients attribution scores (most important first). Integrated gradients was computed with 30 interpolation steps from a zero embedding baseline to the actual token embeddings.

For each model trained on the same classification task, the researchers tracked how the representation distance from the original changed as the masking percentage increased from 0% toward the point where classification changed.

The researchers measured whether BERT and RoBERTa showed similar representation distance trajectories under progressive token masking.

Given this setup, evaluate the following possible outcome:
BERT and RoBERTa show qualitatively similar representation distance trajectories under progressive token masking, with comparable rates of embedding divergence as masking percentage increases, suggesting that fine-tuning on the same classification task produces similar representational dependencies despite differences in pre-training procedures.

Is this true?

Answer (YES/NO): NO